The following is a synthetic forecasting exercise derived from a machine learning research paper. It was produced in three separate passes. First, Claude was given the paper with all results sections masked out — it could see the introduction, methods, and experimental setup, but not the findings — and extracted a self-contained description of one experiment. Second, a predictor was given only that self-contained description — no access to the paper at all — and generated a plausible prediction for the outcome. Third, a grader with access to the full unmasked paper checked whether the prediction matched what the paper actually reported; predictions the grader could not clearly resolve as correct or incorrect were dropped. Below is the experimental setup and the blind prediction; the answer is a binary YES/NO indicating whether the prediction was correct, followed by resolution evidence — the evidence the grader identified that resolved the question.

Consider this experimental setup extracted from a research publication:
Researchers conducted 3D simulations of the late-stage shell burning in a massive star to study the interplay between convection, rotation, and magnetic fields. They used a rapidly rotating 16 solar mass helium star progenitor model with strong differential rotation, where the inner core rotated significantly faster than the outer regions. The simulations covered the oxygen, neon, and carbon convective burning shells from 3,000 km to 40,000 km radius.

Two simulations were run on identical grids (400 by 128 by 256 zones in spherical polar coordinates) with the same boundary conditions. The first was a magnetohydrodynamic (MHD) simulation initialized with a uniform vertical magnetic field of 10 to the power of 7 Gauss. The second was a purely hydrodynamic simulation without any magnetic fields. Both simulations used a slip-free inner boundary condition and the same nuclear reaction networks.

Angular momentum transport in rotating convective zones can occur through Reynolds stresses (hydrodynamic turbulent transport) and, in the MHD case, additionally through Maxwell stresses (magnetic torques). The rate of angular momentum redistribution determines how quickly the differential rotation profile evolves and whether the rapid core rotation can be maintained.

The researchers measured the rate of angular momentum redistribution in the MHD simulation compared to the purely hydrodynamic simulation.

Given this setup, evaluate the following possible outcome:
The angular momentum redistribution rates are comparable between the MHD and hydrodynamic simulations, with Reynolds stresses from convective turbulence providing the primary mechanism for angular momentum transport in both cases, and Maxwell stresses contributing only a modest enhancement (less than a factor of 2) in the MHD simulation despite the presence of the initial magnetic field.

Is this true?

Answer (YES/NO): NO